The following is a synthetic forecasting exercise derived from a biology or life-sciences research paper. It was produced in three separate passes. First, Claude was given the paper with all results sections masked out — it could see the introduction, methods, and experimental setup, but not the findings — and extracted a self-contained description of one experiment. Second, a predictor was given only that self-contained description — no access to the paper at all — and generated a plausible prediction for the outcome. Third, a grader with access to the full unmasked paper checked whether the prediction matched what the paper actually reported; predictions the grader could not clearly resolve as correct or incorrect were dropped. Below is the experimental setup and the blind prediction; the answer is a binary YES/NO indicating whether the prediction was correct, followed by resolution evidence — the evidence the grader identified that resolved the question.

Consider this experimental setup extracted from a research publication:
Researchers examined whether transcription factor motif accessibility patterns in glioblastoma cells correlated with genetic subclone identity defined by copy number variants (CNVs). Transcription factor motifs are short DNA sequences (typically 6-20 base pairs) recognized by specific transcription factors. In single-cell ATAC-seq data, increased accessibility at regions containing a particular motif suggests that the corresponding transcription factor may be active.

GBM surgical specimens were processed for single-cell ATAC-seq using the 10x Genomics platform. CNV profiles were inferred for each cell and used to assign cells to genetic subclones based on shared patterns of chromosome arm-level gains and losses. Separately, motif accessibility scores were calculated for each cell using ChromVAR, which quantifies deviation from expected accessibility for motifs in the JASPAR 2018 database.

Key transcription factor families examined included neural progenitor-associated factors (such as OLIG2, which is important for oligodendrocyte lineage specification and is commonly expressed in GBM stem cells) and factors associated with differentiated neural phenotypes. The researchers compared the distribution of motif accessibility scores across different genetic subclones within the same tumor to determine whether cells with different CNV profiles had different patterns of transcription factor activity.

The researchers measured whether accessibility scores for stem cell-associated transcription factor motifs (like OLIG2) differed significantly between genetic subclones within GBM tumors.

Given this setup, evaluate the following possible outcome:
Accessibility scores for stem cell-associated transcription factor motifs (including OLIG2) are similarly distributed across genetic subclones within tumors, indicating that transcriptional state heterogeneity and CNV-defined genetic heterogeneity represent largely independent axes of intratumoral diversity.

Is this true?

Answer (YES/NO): NO